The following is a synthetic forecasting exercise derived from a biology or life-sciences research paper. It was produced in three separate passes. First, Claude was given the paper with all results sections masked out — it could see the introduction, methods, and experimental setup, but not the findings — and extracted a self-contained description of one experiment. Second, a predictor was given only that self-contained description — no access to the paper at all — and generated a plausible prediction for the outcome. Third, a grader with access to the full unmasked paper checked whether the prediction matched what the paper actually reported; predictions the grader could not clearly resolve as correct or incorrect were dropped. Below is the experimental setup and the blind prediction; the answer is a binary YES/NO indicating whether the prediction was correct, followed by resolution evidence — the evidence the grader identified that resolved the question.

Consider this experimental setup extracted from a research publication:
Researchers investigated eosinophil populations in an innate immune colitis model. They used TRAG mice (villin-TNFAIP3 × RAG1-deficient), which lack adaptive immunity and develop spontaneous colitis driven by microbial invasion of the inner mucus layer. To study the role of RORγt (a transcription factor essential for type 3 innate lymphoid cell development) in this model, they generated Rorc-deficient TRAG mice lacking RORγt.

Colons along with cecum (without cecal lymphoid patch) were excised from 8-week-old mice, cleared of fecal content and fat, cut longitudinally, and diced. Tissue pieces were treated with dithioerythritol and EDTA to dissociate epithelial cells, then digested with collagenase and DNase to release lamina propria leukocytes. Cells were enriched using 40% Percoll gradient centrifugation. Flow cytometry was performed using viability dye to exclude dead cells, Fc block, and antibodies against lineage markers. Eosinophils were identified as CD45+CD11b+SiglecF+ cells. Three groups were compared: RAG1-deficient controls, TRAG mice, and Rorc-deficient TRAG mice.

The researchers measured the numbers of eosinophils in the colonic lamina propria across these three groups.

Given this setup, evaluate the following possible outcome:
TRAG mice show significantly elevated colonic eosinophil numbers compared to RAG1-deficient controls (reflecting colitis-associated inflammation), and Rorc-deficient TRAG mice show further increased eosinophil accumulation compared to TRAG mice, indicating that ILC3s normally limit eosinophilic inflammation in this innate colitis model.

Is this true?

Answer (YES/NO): NO